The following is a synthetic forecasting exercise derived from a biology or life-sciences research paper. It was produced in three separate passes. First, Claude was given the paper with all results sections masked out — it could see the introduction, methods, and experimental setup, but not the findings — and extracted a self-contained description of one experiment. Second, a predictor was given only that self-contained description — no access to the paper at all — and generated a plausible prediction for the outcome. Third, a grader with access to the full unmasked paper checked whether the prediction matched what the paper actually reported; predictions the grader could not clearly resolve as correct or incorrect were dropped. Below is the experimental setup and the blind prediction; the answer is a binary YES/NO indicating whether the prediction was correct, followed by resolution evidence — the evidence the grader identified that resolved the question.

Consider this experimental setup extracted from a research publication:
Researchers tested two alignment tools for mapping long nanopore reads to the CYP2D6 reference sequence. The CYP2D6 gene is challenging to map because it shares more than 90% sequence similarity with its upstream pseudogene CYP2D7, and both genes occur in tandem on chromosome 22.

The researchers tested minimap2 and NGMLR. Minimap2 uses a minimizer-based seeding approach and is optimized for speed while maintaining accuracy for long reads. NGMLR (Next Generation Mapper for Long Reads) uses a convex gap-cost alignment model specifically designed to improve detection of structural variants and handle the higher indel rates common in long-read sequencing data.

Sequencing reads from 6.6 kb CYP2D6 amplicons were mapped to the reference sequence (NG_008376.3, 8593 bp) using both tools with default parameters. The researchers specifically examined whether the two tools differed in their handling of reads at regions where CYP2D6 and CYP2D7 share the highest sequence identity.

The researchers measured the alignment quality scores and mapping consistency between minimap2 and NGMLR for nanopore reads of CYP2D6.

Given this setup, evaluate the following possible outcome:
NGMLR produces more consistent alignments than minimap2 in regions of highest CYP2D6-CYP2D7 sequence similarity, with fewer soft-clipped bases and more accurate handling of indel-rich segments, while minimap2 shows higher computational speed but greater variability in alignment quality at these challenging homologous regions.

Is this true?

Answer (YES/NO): NO